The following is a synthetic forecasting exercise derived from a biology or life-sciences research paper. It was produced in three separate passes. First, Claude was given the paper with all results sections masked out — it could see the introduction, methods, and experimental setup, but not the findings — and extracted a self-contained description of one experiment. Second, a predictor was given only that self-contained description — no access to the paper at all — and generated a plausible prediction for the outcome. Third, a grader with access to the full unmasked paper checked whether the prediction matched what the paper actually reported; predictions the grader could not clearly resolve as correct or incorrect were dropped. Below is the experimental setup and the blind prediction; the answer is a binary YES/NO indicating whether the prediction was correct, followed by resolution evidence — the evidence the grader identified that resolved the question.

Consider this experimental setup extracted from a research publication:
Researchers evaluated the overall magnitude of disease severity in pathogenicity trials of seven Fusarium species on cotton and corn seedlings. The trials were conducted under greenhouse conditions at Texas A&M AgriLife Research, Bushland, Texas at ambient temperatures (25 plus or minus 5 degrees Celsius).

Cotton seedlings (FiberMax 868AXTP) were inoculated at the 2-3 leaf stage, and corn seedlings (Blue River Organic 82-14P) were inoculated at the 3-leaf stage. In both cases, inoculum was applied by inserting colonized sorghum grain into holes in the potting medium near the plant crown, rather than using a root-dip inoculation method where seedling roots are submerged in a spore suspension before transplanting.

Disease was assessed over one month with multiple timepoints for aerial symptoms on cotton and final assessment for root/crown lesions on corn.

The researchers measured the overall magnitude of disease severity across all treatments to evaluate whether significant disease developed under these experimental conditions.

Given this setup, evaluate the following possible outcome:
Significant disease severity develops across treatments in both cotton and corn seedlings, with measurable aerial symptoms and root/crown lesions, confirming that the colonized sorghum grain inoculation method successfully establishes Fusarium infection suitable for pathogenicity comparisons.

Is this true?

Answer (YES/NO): NO